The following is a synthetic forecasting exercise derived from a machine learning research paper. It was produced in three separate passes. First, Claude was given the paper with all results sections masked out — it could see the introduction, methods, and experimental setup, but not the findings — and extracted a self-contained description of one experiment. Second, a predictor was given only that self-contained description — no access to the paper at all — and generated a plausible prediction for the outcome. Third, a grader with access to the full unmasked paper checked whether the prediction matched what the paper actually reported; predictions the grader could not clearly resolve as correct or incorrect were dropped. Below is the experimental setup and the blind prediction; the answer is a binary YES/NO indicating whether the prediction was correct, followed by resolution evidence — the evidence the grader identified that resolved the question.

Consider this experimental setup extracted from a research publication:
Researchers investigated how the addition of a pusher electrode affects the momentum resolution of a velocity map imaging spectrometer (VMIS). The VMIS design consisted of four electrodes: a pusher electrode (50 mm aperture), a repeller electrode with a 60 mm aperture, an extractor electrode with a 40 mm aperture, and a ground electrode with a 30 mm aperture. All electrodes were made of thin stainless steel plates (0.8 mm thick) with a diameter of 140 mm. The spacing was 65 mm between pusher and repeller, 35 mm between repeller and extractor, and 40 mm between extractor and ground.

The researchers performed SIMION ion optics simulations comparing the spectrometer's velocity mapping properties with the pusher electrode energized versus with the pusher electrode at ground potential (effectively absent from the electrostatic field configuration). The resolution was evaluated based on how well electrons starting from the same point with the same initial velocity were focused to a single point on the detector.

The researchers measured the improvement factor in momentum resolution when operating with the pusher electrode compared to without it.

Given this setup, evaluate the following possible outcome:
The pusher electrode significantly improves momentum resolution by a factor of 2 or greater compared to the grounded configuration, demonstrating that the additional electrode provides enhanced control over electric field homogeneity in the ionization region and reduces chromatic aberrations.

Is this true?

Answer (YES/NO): YES